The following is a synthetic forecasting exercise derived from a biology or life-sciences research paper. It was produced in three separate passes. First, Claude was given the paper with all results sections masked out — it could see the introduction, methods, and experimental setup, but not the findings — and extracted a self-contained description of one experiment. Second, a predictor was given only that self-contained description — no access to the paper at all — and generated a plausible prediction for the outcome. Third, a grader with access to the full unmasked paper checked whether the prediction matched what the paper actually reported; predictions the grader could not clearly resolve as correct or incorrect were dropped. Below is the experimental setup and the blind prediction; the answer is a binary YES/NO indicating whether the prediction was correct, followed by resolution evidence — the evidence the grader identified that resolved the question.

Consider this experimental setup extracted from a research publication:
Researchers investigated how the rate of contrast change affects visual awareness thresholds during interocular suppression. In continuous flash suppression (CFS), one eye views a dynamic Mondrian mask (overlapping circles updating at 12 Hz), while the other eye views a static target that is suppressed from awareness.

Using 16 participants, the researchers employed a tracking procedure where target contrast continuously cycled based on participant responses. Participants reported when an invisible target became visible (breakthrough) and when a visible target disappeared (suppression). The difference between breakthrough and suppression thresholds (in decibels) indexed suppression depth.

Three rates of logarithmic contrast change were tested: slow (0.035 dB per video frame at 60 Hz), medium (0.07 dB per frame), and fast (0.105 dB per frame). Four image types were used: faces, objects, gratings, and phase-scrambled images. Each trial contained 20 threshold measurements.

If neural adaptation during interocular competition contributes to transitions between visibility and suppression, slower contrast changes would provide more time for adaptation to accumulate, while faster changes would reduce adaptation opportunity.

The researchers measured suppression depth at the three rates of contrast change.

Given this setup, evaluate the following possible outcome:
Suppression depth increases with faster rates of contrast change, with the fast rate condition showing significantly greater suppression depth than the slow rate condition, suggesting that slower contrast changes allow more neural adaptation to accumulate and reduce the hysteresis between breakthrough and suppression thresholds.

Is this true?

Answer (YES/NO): YES